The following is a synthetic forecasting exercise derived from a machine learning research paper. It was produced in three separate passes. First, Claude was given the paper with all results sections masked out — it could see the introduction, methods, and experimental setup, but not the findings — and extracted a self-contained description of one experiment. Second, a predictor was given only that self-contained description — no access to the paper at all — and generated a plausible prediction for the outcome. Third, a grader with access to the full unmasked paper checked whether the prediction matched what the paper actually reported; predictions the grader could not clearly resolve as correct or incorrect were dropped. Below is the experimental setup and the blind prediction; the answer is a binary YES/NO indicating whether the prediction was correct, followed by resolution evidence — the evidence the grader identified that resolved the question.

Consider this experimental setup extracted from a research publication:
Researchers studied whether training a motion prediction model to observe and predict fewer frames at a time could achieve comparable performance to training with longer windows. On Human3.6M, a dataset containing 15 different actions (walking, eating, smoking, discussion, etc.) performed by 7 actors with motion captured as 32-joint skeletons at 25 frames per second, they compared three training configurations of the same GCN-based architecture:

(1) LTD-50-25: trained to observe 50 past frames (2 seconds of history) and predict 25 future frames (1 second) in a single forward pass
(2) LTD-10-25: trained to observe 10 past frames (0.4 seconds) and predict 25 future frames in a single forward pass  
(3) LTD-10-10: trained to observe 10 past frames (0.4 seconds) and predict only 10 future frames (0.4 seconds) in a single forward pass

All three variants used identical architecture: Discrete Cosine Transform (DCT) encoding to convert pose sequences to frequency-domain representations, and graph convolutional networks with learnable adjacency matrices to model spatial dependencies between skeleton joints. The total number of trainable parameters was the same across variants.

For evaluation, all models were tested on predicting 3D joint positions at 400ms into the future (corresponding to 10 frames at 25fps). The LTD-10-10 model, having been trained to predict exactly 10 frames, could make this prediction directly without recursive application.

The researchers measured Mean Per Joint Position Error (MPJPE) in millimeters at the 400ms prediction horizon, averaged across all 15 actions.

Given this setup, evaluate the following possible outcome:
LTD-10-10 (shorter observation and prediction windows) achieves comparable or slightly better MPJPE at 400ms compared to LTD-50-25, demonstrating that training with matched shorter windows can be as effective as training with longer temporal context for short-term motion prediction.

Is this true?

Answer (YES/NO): YES